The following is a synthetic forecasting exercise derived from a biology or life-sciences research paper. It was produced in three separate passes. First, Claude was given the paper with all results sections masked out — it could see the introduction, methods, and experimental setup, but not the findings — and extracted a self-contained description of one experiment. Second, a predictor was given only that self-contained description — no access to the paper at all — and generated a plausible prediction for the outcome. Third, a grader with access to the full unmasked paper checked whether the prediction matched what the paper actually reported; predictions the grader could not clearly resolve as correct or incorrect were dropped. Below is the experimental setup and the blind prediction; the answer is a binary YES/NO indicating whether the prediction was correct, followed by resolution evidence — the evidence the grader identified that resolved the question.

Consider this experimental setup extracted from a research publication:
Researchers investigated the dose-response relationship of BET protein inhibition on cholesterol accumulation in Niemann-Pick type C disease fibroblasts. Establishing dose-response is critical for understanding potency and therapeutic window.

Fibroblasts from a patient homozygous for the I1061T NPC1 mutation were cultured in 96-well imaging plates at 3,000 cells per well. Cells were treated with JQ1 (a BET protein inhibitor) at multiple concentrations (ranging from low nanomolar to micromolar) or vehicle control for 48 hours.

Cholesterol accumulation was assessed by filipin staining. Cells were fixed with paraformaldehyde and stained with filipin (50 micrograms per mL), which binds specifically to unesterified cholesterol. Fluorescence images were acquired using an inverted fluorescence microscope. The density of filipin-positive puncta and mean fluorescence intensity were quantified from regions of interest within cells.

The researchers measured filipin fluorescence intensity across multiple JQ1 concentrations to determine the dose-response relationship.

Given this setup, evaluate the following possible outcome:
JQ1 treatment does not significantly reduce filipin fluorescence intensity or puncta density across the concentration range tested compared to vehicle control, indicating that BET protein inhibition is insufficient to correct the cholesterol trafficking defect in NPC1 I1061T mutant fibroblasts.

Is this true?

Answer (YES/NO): NO